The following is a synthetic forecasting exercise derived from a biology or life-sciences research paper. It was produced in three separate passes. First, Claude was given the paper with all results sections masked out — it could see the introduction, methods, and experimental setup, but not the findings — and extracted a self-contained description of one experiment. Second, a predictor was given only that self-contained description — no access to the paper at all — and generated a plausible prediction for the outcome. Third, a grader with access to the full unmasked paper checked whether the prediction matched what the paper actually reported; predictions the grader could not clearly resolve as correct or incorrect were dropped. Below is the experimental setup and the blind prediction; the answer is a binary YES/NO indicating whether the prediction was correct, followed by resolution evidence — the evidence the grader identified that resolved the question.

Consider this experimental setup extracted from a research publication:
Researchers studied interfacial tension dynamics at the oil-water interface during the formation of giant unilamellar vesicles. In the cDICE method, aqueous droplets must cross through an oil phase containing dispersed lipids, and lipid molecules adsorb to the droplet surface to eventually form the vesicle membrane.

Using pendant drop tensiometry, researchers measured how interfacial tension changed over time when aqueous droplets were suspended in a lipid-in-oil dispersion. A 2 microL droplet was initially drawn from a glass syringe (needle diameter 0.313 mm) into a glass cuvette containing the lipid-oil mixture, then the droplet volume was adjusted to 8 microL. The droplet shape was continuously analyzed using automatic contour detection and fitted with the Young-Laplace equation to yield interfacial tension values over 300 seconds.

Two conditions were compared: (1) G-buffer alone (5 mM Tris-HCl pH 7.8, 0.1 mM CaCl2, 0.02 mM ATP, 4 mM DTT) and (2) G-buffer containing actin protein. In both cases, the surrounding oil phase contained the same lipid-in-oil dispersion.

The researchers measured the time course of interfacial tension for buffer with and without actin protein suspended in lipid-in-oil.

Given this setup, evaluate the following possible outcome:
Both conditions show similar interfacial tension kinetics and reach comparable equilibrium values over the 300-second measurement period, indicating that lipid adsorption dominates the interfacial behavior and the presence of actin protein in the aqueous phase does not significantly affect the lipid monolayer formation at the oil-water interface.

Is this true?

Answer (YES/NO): NO